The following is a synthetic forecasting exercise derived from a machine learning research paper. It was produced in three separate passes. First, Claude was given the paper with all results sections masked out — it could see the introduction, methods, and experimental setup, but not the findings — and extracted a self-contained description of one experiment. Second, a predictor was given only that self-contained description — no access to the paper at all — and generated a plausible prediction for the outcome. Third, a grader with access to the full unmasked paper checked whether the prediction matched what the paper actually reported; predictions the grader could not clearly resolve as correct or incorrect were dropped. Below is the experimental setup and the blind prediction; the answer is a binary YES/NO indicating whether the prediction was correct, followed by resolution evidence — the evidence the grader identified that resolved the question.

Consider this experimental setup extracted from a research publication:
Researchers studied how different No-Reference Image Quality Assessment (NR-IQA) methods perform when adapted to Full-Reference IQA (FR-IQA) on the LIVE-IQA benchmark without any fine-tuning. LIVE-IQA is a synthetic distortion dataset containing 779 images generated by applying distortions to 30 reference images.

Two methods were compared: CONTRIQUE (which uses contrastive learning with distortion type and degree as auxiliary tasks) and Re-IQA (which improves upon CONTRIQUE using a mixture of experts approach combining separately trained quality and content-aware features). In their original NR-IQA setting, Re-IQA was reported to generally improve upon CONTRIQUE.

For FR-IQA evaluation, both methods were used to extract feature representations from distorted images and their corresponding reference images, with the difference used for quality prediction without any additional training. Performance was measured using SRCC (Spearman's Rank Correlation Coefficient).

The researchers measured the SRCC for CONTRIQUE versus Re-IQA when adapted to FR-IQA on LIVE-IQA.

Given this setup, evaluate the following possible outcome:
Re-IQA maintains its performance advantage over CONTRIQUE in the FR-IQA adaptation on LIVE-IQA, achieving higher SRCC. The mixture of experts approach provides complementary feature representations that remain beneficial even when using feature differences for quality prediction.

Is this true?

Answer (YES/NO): NO